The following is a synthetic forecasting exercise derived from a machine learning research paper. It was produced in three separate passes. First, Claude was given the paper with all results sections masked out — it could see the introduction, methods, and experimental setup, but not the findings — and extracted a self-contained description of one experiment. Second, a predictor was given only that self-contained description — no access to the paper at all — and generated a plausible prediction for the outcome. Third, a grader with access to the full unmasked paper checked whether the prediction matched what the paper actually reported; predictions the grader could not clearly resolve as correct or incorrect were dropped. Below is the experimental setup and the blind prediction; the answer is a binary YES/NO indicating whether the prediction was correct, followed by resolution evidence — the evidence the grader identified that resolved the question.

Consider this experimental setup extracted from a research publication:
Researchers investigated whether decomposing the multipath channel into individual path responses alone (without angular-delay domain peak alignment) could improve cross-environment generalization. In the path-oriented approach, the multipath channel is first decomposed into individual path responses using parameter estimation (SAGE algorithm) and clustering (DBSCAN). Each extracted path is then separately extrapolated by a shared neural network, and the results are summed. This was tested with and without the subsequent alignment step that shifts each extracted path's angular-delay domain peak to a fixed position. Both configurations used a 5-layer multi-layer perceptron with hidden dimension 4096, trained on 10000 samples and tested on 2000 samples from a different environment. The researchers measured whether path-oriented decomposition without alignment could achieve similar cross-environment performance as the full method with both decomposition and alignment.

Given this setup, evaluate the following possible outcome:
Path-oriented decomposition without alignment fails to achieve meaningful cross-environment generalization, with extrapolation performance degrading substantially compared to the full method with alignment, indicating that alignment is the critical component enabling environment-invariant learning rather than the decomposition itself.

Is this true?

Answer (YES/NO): NO